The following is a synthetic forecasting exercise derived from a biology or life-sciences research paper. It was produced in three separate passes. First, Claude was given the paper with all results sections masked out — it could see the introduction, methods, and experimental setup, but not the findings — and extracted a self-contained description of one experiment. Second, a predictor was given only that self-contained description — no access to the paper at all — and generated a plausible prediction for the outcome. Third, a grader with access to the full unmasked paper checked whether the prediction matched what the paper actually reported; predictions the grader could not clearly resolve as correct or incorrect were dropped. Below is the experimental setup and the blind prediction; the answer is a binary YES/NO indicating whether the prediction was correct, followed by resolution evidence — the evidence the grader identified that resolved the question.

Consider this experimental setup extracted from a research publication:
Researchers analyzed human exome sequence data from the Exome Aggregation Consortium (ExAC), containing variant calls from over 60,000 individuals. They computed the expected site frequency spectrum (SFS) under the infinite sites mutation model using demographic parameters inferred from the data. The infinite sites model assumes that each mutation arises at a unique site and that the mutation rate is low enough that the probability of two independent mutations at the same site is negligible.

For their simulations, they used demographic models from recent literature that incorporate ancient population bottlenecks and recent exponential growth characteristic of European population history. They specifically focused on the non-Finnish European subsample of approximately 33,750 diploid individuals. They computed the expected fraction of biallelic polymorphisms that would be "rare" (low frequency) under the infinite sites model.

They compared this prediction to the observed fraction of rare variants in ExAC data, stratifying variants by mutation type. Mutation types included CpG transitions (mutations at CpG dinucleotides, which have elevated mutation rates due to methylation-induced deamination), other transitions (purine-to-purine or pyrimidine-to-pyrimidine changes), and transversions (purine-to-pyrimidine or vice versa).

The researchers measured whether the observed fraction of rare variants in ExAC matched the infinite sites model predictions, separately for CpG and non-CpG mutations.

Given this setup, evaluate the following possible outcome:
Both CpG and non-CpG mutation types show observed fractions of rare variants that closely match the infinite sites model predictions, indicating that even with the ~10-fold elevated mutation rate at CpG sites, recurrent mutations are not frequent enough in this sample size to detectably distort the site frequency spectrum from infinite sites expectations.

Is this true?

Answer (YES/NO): NO